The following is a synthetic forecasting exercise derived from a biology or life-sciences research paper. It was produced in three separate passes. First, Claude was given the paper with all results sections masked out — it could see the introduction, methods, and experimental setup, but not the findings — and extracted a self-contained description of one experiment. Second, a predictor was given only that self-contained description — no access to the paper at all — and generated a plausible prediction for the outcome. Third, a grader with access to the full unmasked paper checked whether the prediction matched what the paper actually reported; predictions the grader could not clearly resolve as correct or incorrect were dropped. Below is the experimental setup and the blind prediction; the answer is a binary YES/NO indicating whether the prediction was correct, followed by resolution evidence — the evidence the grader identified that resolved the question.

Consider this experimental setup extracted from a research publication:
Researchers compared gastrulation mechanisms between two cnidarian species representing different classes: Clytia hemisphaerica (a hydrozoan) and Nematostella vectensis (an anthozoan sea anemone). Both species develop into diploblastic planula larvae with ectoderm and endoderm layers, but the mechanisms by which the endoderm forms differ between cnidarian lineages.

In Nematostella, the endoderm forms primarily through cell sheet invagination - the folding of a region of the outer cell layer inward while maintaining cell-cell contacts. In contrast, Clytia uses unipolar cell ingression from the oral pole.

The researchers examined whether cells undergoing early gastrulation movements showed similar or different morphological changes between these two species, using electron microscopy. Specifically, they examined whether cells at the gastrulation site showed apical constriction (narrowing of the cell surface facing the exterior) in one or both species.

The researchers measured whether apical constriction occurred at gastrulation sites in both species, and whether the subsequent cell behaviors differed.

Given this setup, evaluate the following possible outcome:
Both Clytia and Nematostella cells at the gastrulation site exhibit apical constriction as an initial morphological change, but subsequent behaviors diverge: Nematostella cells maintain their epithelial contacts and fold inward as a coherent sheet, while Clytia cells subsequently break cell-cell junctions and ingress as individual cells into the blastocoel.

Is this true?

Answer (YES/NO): YES